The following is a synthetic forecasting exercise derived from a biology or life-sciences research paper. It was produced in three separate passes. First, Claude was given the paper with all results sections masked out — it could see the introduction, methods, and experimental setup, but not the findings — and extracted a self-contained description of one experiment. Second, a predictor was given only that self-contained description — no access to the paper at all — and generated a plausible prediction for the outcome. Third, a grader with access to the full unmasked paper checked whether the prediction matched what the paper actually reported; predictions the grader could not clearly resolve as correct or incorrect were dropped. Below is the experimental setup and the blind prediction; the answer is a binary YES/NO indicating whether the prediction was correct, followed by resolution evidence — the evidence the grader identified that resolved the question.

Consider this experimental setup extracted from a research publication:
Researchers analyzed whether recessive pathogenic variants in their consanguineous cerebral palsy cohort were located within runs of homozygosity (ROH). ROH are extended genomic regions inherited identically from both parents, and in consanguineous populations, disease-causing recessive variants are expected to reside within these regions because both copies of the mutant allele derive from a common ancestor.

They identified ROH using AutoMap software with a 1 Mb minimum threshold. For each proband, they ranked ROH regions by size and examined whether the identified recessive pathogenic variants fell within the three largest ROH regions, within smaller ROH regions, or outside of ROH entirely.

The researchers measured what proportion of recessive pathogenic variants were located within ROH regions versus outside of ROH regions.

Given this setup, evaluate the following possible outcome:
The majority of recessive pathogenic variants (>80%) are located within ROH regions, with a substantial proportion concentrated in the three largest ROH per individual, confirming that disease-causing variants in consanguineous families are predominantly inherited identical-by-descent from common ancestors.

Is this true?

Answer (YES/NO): YES